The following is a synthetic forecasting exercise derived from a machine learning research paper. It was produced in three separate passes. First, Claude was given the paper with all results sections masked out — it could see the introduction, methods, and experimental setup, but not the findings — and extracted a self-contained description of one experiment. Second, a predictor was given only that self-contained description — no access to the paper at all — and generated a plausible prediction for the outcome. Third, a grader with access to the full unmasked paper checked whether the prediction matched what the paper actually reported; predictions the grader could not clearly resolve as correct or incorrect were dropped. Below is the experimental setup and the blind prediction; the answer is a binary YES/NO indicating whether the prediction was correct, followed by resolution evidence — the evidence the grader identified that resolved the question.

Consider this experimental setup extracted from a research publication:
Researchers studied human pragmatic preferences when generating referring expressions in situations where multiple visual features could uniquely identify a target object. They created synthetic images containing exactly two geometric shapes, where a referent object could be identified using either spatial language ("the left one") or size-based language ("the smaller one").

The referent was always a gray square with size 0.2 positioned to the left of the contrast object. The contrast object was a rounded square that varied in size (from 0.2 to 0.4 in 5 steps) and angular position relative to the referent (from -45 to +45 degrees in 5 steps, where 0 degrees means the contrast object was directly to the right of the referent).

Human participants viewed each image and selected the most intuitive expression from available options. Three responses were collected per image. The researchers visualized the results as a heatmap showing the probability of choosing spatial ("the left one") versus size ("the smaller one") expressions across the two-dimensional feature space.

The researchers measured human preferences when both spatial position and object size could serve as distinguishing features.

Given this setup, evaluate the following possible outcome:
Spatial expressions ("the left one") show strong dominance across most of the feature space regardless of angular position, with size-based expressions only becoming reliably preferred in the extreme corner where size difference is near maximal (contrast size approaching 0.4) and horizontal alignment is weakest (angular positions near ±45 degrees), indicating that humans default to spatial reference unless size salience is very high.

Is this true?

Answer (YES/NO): NO